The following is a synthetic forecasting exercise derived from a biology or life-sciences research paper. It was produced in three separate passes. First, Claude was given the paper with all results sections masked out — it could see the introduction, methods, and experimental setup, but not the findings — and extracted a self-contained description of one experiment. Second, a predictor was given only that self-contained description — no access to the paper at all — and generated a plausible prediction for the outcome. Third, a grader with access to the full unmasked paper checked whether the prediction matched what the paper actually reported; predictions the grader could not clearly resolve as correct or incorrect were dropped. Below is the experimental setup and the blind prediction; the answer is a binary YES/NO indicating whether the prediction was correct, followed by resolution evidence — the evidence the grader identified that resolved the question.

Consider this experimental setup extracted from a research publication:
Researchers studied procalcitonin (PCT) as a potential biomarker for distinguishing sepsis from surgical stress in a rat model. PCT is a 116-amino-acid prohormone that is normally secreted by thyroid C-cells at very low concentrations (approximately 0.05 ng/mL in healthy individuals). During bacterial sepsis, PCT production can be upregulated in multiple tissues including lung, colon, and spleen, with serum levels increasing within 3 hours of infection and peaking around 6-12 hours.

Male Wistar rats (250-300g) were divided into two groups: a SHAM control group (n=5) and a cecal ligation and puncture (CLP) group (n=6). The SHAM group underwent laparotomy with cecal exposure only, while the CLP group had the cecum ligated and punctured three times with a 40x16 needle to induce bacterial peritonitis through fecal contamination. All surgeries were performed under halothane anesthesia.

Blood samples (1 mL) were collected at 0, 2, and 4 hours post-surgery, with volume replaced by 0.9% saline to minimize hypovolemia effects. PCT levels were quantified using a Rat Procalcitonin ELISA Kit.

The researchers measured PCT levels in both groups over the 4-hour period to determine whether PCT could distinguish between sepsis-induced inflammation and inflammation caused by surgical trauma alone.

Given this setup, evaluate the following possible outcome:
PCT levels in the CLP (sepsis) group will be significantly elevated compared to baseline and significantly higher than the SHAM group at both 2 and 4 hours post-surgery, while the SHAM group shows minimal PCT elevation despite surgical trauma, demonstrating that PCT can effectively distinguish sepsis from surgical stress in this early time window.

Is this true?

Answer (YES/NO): NO